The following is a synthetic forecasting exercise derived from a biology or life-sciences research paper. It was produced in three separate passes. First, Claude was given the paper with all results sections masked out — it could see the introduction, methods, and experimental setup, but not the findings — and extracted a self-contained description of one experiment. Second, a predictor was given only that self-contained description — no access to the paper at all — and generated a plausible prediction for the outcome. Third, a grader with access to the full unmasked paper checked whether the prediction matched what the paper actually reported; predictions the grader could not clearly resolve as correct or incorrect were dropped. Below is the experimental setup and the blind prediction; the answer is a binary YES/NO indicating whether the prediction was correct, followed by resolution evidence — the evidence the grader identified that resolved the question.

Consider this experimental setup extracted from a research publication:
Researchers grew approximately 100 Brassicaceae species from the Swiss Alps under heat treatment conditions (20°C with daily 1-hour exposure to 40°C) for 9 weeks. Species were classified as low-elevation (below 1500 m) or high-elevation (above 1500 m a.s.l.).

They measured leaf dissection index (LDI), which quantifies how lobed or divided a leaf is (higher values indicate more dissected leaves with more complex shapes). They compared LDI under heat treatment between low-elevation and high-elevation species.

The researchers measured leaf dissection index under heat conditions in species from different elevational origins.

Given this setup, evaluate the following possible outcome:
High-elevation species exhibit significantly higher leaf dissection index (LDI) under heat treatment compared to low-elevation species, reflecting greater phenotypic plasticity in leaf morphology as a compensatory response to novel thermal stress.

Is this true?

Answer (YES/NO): NO